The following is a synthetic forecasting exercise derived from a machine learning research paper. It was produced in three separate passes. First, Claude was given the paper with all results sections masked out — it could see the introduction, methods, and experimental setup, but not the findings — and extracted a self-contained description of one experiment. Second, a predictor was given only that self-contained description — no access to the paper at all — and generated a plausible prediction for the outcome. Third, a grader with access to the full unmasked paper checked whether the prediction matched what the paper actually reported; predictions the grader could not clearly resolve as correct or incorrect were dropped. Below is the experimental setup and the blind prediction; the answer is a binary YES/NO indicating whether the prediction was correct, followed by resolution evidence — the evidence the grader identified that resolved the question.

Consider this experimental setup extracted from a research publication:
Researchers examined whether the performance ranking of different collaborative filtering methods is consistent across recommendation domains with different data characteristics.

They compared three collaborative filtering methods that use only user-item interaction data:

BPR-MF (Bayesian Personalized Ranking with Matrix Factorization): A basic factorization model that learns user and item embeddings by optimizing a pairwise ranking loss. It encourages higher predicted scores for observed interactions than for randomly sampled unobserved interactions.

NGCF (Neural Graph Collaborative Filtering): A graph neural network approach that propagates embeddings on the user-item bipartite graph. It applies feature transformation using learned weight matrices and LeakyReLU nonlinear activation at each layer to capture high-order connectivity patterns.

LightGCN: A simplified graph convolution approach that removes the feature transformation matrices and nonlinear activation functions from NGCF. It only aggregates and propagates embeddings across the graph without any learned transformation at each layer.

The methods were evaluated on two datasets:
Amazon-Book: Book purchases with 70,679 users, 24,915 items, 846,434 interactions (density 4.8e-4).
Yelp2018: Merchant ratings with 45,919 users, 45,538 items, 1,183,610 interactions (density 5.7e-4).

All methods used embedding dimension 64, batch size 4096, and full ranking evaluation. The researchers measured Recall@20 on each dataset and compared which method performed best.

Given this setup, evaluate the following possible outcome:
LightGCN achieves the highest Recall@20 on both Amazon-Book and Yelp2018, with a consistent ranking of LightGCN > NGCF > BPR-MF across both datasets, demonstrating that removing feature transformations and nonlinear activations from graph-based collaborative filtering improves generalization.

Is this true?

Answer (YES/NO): NO